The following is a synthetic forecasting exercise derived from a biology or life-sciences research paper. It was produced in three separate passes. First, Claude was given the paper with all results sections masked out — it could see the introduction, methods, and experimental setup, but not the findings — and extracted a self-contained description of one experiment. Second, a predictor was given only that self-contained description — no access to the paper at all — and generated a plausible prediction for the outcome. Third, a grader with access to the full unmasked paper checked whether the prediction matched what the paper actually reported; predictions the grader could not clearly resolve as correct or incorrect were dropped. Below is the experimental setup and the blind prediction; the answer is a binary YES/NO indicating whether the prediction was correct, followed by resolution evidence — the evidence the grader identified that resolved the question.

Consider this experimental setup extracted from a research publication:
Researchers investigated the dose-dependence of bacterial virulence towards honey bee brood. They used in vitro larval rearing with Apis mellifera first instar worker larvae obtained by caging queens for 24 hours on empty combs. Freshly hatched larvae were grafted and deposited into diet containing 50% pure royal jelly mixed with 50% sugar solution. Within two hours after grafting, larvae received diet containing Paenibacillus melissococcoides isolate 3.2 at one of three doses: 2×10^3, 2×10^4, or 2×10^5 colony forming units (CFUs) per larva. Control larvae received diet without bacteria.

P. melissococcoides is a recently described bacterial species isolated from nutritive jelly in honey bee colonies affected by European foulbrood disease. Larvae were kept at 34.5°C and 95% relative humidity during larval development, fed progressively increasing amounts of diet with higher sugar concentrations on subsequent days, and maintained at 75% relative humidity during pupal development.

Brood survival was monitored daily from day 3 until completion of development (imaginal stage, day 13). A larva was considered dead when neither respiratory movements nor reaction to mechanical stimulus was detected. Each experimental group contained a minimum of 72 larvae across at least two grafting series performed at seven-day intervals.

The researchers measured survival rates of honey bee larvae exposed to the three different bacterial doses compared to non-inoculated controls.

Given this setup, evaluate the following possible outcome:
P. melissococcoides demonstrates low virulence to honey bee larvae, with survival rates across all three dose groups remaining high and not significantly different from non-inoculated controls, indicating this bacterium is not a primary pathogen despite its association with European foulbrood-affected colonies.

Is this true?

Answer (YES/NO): NO